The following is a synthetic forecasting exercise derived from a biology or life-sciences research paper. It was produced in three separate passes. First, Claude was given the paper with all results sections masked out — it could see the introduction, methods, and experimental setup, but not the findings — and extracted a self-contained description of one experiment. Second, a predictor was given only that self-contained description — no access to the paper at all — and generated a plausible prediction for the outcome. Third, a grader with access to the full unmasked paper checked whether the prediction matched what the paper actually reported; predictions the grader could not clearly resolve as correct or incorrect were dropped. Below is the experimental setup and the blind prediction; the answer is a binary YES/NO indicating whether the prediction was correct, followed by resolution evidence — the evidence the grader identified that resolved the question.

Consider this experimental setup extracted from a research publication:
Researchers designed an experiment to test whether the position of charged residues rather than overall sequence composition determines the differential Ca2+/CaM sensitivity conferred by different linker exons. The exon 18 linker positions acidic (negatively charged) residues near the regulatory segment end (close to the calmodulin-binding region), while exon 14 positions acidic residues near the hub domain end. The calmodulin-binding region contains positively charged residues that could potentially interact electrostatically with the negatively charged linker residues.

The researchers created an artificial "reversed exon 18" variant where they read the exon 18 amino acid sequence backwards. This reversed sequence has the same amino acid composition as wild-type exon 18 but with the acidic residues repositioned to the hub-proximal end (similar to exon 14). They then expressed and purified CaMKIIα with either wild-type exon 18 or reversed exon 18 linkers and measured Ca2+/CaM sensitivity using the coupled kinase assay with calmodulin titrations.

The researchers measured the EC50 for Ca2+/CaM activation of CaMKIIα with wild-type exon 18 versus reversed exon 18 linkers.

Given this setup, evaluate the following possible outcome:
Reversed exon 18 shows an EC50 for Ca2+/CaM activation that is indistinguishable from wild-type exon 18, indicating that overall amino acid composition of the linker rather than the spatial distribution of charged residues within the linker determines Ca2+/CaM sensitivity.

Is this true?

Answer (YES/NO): NO